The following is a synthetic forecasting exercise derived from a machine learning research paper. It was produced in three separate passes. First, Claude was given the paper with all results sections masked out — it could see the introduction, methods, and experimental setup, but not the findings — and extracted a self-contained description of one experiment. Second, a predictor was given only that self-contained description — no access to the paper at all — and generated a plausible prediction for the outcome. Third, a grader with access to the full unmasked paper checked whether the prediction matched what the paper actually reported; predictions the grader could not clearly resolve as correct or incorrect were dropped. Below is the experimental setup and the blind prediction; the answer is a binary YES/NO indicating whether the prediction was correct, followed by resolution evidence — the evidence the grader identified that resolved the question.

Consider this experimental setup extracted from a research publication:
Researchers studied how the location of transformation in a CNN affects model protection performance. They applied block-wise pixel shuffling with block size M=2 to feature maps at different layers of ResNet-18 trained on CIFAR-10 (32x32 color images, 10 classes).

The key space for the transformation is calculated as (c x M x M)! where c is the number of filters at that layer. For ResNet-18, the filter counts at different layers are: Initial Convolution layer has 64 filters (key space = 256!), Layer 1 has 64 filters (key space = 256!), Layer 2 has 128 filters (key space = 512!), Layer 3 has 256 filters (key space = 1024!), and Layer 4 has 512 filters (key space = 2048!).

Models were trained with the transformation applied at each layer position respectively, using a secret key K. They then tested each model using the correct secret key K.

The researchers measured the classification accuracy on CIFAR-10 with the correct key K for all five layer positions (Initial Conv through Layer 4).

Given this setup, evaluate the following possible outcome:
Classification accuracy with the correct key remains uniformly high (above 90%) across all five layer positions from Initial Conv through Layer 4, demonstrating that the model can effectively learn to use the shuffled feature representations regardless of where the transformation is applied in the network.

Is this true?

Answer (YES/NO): YES